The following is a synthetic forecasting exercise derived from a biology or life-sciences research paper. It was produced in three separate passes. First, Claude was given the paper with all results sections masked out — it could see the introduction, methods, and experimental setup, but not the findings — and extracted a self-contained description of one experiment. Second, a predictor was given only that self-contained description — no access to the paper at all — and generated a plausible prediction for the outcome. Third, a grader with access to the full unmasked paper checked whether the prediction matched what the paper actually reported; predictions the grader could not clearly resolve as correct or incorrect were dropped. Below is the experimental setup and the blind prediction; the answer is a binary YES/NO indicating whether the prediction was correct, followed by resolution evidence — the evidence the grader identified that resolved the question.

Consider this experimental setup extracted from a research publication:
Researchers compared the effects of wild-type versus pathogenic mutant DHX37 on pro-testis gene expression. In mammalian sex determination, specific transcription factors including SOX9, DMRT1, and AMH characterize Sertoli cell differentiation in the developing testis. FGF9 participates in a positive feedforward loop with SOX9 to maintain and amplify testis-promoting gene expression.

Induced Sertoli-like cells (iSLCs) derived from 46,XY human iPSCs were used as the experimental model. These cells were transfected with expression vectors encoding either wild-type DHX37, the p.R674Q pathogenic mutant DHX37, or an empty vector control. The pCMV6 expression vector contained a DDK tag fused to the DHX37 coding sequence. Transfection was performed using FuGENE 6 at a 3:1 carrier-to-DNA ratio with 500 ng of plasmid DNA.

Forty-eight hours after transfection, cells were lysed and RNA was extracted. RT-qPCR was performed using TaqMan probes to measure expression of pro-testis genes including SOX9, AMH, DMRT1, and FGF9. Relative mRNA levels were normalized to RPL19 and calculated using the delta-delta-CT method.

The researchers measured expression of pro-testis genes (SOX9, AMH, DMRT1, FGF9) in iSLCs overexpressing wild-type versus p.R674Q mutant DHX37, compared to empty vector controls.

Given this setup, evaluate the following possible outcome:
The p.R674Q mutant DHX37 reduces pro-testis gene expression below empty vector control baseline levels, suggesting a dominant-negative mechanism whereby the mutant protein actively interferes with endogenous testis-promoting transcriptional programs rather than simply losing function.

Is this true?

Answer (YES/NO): NO